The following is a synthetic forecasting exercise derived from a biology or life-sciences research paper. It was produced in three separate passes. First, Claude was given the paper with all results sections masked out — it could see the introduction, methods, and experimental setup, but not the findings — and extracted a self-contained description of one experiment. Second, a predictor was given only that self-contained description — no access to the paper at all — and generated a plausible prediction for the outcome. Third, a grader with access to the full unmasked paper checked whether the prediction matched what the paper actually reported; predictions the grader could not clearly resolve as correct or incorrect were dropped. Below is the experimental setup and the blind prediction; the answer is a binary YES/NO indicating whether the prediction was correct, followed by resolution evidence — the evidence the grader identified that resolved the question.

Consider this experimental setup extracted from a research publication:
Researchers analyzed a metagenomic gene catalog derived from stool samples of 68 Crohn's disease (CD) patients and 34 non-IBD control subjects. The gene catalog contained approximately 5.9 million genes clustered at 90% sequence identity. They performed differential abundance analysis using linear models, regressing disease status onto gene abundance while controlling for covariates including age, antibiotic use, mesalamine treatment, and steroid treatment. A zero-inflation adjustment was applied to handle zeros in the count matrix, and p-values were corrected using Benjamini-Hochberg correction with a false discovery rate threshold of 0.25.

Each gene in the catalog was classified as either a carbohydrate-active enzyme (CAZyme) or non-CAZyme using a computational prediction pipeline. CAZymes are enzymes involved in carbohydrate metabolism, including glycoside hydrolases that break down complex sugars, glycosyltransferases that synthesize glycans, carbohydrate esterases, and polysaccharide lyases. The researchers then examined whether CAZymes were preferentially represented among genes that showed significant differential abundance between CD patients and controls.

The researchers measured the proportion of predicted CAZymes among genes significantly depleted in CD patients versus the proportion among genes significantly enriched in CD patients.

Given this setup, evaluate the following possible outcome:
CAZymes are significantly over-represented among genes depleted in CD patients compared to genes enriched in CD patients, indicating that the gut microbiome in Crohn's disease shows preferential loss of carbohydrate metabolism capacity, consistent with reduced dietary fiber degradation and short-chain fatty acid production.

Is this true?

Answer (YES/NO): YES